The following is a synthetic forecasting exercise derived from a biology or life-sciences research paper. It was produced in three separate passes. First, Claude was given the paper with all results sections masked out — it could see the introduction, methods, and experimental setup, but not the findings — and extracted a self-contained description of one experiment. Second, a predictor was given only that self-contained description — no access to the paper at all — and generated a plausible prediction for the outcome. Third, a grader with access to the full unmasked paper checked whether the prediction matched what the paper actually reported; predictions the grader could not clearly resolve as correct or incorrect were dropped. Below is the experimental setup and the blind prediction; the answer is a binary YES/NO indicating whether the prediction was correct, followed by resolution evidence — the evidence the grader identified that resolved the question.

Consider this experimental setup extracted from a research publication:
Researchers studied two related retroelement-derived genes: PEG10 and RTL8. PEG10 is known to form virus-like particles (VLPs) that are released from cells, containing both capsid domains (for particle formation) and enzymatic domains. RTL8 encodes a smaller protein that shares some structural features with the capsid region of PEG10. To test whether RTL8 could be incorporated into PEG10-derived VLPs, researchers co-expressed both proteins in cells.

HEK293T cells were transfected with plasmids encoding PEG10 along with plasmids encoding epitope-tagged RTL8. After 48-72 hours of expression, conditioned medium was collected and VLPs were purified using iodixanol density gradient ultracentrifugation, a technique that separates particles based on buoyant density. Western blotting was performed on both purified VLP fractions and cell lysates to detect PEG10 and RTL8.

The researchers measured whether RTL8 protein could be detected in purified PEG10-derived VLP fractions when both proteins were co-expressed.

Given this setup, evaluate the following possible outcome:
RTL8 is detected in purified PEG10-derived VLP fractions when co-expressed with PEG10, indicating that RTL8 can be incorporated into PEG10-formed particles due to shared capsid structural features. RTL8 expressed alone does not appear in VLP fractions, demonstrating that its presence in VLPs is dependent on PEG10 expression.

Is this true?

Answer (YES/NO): YES